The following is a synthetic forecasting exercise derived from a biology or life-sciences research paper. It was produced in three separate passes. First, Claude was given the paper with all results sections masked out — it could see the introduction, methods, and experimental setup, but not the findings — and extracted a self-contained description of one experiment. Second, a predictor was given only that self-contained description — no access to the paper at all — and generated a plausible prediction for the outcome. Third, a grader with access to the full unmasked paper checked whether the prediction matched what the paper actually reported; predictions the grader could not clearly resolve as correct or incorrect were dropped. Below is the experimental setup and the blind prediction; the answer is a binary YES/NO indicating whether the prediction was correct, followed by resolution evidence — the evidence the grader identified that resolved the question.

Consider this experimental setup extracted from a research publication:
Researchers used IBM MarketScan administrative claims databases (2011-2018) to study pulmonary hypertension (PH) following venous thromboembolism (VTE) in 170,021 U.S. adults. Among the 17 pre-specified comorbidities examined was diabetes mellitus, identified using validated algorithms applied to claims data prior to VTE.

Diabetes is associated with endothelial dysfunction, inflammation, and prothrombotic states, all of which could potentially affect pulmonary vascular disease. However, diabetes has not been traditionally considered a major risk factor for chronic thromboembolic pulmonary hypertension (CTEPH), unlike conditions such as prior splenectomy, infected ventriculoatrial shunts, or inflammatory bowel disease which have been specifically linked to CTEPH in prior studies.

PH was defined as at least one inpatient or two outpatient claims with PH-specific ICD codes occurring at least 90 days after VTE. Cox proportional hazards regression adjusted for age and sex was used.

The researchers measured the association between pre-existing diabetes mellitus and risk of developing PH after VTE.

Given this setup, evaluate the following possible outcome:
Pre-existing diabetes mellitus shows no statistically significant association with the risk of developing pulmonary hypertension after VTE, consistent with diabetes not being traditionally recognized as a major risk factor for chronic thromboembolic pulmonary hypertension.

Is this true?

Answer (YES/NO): NO